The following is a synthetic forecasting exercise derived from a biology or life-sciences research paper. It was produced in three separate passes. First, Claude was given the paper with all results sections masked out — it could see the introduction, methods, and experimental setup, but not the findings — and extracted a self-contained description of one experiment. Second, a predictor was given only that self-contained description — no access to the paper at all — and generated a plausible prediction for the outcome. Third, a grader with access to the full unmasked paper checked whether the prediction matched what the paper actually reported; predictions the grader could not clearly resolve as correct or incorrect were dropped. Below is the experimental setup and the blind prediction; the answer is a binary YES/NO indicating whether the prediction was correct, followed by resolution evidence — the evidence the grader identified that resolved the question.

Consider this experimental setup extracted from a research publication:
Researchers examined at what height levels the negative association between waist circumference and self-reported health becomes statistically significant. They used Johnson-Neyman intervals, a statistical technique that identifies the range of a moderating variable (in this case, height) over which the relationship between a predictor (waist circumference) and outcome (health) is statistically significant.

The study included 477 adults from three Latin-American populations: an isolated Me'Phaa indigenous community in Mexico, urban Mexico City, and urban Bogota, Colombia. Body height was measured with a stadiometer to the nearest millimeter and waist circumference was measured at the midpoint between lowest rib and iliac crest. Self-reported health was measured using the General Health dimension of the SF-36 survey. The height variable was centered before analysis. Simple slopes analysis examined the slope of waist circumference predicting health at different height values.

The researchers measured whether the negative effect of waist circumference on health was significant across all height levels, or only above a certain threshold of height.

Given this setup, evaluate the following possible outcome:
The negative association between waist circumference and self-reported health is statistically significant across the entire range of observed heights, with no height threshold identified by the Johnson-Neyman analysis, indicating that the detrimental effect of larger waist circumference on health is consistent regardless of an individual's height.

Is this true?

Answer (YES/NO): NO